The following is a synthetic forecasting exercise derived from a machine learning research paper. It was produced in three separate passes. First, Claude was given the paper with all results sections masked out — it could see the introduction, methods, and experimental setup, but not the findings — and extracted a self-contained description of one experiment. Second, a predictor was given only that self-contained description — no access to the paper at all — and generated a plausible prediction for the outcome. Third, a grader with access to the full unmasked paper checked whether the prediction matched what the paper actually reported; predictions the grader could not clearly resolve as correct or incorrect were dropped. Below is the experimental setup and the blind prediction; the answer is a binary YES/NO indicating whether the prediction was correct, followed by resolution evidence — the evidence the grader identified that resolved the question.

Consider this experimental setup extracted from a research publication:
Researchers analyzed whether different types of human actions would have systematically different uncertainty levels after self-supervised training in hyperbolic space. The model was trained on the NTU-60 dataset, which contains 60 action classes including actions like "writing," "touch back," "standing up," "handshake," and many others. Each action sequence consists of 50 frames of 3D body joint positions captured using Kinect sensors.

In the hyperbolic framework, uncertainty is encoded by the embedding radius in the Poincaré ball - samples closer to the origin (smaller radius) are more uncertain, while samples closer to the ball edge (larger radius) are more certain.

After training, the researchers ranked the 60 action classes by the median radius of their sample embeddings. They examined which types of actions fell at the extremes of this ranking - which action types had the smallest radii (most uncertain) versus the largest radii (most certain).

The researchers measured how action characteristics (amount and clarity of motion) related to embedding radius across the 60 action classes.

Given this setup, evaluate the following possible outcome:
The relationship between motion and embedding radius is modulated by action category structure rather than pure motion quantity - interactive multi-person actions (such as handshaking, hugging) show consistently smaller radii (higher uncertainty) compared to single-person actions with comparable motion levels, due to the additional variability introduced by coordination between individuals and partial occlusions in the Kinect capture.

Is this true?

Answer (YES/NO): NO